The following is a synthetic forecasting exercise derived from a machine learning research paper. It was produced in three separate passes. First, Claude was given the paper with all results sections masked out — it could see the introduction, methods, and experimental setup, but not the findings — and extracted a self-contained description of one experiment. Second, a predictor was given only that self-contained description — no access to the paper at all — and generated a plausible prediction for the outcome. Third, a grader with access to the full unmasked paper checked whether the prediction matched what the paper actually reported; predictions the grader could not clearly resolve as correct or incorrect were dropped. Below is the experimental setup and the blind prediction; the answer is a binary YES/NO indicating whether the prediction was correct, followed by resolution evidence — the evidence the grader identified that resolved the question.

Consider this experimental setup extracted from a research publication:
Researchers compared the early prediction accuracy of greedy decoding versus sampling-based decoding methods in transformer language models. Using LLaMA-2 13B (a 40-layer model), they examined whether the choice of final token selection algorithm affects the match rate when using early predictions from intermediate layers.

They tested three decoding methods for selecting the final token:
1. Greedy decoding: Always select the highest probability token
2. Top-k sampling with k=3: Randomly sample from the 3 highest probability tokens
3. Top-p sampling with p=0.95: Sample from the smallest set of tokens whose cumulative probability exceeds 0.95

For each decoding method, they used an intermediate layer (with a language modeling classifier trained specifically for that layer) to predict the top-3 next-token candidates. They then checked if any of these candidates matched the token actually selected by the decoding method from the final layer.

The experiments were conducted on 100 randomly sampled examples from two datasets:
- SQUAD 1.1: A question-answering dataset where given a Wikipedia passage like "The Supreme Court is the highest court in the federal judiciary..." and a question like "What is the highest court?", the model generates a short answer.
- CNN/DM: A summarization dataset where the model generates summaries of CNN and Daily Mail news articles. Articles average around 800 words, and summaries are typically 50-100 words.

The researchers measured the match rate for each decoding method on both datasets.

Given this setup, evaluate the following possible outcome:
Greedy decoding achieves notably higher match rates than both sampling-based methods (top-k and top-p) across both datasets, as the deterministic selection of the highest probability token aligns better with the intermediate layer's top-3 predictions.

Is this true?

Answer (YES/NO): NO